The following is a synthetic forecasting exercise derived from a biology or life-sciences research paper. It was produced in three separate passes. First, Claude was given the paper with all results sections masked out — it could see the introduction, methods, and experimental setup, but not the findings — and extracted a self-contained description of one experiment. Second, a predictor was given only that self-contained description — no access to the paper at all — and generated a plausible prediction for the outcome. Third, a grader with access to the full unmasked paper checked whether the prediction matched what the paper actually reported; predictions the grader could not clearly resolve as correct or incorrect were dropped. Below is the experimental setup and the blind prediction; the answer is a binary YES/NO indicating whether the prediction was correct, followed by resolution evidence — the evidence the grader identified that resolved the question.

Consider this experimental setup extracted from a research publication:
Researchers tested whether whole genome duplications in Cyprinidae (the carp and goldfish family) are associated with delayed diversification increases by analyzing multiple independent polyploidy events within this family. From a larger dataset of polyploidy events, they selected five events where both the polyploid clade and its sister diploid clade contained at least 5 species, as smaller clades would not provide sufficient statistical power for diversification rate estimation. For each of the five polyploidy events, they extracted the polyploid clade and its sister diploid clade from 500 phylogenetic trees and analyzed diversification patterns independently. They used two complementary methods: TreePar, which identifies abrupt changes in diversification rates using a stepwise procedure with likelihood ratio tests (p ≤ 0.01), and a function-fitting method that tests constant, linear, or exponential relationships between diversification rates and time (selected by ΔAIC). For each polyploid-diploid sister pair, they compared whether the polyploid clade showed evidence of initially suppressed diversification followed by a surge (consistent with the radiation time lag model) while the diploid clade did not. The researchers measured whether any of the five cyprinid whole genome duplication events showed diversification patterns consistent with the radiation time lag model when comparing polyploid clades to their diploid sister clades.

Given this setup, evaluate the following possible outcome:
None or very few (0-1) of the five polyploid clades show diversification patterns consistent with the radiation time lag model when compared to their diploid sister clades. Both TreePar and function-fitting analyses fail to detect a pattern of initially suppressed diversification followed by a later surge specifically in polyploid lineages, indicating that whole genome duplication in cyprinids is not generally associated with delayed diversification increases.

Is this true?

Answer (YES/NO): YES